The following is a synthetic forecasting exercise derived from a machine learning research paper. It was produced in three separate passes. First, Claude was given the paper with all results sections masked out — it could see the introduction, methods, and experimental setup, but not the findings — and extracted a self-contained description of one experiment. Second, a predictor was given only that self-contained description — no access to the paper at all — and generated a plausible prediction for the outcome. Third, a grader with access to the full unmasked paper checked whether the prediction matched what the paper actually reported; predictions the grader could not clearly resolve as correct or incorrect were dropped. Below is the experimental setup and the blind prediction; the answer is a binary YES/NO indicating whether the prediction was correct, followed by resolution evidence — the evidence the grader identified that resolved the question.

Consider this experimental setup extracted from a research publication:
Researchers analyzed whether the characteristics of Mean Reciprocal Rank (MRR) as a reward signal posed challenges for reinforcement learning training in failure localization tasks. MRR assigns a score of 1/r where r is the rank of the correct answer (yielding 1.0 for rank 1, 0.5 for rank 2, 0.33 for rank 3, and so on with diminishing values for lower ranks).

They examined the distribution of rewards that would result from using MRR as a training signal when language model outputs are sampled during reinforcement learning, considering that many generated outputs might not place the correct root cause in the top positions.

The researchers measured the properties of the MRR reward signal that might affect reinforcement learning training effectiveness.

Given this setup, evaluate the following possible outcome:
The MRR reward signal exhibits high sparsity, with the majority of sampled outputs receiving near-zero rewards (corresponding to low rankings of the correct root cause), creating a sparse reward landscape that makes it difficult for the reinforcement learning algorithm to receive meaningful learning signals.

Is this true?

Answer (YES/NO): YES